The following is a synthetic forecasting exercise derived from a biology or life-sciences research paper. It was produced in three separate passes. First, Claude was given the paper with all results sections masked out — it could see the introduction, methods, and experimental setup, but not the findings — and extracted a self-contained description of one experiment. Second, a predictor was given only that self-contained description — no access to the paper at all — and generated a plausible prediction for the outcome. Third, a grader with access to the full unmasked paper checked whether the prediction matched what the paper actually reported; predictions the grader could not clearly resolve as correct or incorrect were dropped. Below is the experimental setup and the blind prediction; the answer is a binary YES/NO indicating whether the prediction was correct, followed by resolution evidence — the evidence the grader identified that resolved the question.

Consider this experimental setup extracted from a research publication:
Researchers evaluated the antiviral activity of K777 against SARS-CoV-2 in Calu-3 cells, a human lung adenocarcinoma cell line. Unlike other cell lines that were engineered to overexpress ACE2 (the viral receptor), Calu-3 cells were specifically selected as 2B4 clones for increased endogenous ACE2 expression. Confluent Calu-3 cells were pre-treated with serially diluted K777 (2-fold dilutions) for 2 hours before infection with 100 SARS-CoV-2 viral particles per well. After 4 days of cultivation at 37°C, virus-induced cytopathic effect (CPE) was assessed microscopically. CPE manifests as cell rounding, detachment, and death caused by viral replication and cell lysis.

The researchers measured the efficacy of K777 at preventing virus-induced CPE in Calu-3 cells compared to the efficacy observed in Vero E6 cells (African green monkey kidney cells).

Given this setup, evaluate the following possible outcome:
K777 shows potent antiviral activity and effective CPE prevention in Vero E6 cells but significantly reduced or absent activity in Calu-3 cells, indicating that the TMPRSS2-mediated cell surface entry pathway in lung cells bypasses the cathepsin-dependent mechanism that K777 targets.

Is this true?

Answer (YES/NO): YES